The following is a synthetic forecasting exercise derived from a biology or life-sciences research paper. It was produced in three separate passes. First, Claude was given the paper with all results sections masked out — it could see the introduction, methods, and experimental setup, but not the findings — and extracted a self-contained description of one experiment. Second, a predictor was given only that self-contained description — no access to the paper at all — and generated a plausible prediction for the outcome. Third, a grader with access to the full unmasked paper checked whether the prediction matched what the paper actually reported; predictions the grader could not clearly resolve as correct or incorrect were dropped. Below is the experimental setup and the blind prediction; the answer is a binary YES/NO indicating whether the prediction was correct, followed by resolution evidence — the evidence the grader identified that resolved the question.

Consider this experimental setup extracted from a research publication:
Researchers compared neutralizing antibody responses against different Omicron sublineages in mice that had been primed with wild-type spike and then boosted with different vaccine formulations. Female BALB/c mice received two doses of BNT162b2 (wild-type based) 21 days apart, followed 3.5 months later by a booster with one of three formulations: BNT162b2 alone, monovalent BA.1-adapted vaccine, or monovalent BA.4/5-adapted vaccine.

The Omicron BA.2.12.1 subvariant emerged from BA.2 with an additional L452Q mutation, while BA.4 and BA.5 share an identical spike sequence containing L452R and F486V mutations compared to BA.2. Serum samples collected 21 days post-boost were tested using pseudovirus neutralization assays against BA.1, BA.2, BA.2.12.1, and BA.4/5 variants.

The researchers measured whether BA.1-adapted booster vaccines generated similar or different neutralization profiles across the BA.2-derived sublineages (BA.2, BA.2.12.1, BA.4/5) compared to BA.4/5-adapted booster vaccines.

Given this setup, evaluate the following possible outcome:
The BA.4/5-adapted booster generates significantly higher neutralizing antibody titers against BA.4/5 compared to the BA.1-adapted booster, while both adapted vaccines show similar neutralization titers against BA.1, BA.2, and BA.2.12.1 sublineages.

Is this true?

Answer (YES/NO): NO